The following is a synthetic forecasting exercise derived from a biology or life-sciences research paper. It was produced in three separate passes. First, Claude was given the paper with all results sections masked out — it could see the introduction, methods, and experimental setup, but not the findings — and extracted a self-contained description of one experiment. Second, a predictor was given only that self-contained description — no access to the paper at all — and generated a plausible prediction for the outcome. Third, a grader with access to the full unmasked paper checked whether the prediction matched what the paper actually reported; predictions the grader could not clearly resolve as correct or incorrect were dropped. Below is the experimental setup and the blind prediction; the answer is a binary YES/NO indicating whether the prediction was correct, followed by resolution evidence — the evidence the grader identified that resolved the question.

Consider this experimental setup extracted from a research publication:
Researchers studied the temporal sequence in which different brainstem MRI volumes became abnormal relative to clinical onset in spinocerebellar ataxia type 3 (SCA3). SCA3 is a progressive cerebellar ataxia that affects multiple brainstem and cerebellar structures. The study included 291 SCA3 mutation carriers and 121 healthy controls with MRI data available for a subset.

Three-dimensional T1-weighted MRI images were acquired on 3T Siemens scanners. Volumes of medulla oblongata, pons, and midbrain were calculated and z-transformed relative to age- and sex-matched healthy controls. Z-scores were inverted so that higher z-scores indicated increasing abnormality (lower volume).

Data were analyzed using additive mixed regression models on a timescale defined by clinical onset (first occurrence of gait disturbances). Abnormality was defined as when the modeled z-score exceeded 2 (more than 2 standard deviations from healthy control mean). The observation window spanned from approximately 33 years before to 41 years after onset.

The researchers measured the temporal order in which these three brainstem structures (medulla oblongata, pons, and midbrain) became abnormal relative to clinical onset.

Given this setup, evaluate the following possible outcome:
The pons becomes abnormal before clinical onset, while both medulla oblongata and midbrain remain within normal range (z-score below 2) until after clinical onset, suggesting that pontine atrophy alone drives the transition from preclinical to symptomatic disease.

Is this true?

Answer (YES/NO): NO